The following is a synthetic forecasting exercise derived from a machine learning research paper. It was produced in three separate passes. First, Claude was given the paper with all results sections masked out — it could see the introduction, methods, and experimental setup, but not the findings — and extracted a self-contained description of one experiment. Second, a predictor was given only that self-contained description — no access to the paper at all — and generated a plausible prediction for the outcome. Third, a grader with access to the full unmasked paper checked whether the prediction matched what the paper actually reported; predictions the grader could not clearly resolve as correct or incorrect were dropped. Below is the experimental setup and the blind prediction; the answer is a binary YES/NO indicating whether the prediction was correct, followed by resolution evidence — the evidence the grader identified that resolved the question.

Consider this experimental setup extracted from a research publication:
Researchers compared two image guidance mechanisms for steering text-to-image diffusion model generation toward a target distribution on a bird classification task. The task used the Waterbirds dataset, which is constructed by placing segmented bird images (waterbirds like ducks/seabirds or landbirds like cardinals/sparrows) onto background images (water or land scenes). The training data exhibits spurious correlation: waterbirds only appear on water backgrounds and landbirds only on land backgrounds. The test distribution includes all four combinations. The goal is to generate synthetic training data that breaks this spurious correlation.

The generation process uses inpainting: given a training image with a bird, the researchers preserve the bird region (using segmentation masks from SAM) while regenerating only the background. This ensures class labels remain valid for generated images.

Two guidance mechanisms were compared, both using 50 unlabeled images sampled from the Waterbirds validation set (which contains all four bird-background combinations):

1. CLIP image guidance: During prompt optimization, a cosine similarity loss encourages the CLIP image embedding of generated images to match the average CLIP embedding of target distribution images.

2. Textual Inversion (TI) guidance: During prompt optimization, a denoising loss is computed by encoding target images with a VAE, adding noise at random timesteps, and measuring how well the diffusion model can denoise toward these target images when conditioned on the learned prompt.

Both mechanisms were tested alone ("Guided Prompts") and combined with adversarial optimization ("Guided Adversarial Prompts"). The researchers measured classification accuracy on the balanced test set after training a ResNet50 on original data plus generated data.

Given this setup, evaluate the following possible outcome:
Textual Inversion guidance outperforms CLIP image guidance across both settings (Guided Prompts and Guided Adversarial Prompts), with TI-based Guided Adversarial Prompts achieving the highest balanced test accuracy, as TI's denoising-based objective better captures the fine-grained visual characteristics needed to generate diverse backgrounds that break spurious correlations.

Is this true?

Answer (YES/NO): NO